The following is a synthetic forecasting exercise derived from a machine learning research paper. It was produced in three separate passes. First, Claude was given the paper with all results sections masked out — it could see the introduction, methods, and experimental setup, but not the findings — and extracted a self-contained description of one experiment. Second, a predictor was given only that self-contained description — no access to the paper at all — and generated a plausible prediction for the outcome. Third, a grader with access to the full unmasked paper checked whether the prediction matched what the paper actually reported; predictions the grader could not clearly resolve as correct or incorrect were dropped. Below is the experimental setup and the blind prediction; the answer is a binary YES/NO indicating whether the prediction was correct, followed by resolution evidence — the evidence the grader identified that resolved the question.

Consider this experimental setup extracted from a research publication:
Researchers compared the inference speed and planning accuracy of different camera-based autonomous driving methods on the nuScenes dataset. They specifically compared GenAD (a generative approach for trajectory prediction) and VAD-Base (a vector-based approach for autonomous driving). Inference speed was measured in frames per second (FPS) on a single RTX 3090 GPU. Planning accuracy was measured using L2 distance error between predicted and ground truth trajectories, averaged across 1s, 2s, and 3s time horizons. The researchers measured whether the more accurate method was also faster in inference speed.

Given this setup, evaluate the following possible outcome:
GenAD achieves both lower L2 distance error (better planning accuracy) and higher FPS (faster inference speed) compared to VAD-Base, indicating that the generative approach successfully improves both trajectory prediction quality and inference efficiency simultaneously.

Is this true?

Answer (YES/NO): YES